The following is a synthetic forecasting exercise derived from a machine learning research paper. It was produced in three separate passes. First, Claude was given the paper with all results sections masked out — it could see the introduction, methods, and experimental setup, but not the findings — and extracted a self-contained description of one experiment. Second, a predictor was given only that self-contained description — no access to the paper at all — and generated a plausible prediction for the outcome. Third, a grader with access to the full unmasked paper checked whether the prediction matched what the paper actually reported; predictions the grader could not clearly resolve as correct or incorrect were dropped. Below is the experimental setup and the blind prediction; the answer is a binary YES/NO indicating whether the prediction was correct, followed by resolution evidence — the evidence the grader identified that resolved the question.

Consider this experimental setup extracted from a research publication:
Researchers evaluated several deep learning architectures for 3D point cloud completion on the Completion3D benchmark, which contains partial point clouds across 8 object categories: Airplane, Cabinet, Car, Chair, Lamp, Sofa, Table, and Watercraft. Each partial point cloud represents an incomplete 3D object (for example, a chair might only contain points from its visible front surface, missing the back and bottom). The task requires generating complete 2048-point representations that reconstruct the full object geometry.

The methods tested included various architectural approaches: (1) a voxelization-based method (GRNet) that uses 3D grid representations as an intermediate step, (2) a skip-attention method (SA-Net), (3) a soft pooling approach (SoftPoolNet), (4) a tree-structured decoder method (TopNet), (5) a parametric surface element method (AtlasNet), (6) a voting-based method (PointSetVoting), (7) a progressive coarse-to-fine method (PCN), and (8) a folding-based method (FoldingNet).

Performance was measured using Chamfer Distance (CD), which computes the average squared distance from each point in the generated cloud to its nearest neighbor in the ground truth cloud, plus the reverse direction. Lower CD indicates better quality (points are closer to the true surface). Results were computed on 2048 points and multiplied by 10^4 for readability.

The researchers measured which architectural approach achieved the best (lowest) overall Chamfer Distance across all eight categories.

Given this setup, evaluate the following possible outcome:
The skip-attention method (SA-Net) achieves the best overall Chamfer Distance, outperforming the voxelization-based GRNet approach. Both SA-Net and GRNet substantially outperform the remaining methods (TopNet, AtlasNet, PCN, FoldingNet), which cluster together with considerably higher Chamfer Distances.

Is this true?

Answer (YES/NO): NO